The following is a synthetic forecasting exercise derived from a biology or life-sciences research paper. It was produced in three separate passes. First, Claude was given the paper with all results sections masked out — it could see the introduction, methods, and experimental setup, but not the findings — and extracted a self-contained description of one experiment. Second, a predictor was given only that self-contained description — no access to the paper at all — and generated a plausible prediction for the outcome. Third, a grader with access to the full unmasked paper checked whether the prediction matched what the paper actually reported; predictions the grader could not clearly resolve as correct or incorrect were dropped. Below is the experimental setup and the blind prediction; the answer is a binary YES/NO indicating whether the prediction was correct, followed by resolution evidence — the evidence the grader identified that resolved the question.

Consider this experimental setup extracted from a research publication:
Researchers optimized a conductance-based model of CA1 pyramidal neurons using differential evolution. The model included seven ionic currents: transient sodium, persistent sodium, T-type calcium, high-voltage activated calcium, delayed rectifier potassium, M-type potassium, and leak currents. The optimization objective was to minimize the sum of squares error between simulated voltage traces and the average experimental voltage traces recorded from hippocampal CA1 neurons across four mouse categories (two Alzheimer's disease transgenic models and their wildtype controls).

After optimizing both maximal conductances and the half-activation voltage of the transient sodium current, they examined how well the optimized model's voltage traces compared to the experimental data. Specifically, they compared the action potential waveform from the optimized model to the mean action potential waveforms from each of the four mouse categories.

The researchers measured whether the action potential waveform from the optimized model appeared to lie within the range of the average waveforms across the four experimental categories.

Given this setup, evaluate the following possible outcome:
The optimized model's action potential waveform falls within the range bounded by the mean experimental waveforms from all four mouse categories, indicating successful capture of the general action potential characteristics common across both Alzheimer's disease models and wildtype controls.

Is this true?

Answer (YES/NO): YES